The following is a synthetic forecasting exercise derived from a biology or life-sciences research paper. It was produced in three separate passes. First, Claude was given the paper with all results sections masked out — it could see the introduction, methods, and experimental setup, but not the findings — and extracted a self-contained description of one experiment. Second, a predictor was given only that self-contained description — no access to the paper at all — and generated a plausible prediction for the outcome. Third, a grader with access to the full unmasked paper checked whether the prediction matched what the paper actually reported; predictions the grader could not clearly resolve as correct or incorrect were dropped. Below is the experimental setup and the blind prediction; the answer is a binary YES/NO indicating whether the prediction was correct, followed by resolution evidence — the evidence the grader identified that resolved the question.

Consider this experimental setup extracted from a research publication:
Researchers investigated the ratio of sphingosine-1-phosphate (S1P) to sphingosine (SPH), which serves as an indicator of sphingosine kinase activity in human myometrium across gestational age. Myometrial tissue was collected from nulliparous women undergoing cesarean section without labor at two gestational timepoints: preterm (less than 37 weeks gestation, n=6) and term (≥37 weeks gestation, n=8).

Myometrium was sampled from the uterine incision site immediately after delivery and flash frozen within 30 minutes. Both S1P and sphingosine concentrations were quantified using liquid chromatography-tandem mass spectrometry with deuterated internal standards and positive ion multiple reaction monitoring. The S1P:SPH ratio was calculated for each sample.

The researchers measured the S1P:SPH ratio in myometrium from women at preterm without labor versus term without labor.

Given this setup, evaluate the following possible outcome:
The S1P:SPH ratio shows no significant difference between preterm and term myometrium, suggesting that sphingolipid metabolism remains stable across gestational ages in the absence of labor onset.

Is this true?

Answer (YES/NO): NO